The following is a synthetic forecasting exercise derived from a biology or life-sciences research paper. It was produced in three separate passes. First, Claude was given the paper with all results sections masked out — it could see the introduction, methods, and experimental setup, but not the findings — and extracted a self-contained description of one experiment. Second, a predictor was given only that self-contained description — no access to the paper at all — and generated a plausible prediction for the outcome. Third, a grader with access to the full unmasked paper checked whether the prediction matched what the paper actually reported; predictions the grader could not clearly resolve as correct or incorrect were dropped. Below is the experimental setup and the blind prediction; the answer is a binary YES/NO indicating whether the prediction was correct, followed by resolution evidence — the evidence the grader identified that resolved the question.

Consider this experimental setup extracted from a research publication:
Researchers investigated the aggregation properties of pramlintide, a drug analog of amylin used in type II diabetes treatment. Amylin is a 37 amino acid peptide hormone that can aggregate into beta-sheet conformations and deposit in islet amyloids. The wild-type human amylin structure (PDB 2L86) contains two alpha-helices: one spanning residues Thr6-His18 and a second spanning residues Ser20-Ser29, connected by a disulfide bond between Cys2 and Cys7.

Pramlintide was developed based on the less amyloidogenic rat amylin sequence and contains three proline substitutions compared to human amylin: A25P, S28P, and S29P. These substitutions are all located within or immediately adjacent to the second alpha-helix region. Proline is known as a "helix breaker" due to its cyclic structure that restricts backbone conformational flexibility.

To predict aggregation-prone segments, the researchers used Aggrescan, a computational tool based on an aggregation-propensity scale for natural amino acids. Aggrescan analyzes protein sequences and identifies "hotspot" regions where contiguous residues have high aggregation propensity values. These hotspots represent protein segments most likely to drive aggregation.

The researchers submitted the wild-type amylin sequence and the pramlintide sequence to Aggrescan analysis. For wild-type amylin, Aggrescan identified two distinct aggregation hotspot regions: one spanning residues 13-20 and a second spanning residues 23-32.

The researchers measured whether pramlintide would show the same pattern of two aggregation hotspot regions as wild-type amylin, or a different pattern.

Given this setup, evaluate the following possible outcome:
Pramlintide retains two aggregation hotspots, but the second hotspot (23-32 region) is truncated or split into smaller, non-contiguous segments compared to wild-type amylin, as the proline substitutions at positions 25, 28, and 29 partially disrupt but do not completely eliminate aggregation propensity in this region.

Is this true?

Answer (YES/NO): NO